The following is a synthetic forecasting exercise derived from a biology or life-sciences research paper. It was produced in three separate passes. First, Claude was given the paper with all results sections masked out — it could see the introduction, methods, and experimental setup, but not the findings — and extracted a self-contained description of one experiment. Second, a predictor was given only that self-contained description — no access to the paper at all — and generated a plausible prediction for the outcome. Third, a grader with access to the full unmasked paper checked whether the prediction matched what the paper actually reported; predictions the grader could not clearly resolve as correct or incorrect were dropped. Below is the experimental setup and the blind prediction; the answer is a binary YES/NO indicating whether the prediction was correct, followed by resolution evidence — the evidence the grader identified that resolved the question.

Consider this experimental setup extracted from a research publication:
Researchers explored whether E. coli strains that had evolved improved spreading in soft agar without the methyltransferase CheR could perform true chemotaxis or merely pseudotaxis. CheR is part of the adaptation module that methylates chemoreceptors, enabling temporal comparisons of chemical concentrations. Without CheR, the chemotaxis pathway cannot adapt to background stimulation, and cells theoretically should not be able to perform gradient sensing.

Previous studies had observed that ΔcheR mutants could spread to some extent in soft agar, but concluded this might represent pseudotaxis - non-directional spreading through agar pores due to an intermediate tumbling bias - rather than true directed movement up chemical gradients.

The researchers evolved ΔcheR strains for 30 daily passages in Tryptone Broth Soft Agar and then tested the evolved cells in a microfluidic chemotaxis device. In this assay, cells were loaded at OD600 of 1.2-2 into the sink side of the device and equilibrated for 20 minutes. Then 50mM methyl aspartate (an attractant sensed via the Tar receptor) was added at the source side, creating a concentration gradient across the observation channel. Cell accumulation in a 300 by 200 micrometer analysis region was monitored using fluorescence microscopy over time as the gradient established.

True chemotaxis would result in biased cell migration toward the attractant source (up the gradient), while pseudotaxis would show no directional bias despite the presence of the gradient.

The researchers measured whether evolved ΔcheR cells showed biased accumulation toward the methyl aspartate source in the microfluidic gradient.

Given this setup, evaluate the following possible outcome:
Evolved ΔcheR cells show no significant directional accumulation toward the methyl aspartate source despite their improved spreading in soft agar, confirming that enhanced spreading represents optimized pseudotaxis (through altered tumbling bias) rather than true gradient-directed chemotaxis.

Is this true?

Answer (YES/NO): NO